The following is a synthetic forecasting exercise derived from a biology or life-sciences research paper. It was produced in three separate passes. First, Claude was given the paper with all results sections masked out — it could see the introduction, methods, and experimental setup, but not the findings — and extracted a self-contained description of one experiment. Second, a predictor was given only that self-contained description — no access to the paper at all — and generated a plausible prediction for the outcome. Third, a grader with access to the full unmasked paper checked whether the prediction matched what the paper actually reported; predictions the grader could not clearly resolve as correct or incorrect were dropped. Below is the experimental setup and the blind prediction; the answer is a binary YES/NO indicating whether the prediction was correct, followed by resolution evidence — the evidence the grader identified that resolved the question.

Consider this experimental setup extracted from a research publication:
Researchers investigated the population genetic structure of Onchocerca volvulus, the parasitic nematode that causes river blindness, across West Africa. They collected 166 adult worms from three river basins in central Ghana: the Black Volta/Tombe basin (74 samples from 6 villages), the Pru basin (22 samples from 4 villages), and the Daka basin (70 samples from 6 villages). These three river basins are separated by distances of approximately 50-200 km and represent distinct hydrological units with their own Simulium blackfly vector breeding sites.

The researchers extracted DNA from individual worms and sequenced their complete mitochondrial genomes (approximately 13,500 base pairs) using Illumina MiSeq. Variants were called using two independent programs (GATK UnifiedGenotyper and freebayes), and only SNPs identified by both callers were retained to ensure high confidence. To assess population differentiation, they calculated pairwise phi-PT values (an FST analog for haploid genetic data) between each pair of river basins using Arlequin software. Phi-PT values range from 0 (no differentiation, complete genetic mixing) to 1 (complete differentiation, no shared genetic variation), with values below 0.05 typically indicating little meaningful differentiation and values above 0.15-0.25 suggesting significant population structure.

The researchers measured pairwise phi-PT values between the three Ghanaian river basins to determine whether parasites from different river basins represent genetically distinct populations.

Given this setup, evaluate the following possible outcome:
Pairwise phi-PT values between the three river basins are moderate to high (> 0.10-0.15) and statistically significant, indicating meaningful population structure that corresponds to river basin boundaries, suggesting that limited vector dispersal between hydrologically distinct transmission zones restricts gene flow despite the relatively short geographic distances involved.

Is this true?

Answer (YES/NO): NO